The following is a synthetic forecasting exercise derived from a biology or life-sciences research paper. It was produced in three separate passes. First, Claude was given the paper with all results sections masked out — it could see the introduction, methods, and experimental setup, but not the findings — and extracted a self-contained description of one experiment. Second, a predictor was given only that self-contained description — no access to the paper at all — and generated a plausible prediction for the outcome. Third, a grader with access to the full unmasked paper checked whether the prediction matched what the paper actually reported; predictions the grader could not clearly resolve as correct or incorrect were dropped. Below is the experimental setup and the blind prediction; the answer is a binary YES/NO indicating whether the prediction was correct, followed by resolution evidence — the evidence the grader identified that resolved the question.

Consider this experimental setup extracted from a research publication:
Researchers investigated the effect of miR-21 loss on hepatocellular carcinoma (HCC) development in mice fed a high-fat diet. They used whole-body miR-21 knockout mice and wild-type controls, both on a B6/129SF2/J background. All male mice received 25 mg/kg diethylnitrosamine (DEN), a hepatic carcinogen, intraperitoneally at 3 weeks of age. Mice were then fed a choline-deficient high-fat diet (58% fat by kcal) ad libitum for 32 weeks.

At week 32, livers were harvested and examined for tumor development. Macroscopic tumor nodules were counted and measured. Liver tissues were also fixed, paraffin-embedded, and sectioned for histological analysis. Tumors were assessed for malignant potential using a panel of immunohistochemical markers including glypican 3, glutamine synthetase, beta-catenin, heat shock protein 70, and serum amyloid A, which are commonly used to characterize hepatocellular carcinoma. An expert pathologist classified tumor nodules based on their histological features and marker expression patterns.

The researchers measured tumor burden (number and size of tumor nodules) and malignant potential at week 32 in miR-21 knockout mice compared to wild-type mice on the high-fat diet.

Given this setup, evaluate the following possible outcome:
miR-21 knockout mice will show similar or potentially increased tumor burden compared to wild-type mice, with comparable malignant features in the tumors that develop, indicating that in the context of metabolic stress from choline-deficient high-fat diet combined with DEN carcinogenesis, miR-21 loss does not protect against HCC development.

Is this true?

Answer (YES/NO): NO